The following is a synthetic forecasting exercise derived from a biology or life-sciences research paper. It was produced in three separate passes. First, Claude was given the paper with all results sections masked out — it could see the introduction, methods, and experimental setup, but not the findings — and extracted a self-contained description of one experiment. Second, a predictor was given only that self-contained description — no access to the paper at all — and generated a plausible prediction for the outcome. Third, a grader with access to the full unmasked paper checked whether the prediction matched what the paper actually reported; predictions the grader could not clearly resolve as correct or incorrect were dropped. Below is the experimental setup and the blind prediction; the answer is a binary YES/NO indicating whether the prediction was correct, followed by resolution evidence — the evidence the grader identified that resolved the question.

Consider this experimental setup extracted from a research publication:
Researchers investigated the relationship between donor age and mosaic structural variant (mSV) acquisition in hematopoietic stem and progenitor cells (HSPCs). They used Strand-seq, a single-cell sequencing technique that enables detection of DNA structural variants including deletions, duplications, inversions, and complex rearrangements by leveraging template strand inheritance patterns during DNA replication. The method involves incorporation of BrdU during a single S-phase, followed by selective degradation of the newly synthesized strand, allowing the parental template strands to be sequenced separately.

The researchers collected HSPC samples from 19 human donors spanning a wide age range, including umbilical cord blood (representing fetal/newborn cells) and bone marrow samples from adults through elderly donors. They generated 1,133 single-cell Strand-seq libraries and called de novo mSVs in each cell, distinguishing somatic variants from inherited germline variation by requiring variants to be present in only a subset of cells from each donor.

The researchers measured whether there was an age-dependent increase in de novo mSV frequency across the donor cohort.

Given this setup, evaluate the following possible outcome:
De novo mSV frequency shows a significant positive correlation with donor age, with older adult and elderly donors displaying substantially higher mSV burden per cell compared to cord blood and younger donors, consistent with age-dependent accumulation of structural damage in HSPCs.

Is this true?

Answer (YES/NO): NO